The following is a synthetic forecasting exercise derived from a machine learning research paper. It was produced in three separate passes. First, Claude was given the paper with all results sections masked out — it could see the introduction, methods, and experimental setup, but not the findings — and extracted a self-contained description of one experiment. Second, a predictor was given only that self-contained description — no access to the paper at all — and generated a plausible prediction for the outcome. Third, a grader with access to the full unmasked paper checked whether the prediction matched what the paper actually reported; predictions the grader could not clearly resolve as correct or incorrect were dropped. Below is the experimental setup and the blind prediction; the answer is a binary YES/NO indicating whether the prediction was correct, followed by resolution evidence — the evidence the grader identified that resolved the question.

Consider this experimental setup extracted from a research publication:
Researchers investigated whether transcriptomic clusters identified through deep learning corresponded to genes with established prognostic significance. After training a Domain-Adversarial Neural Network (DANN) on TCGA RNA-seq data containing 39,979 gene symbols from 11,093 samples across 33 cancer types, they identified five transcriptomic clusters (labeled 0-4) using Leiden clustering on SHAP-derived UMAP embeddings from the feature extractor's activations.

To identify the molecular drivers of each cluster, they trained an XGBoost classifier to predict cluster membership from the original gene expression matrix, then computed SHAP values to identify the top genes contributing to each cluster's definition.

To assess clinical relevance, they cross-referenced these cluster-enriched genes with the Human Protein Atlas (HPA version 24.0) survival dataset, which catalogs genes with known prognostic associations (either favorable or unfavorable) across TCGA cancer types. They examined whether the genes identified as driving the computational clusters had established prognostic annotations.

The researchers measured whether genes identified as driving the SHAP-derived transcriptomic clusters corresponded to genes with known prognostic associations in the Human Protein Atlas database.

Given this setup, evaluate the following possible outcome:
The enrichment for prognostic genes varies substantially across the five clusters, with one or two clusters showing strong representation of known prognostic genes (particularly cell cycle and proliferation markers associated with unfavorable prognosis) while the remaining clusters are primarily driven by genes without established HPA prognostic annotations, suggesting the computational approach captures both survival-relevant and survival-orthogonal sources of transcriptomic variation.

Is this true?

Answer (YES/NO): NO